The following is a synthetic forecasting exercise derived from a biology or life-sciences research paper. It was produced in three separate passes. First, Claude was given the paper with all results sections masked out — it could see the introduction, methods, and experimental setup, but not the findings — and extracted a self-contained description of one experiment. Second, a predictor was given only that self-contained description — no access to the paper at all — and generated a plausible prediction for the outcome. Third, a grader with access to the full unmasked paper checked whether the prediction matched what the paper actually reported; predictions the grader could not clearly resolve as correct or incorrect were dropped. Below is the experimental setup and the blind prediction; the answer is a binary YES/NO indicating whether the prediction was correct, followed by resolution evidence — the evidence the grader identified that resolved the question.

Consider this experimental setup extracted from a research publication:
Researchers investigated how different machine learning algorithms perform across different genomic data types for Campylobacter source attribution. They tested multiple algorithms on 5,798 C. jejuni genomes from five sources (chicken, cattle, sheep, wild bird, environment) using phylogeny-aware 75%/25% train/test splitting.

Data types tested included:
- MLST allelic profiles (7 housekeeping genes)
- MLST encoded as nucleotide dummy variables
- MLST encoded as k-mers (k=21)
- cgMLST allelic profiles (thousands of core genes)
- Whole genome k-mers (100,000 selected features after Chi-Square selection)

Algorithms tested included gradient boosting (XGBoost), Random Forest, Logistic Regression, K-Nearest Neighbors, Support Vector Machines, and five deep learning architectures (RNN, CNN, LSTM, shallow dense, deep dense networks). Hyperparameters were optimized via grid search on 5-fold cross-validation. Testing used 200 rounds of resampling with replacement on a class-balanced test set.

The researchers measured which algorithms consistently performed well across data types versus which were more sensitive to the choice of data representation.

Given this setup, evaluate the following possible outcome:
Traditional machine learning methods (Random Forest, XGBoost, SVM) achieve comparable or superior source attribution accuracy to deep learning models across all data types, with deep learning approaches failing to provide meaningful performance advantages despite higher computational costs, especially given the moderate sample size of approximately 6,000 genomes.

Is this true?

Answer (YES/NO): NO